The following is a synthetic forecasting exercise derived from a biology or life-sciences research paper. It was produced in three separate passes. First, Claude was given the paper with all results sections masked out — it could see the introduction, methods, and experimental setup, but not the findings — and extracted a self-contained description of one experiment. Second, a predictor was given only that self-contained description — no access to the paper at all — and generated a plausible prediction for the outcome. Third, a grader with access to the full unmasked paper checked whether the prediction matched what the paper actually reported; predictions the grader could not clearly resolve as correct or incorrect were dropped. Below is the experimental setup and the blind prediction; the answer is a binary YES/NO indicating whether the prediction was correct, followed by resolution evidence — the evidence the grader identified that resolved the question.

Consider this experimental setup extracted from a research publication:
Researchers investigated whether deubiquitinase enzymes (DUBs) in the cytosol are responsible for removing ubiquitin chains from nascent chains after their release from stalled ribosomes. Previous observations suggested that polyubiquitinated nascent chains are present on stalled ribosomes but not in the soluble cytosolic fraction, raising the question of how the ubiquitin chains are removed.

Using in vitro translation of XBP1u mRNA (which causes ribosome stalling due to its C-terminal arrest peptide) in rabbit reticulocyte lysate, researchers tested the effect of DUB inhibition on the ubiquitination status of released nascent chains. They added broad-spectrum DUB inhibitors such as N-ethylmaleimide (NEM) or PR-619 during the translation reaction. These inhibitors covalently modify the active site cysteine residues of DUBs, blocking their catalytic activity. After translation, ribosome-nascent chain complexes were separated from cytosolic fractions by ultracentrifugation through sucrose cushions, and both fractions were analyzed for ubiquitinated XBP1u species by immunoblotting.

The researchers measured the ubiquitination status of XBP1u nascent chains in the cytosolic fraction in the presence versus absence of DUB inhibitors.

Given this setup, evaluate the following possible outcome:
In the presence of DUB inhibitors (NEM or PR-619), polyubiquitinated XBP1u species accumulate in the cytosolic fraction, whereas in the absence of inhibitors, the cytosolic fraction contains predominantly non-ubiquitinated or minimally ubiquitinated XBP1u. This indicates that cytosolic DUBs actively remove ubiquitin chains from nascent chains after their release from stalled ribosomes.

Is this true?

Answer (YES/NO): YES